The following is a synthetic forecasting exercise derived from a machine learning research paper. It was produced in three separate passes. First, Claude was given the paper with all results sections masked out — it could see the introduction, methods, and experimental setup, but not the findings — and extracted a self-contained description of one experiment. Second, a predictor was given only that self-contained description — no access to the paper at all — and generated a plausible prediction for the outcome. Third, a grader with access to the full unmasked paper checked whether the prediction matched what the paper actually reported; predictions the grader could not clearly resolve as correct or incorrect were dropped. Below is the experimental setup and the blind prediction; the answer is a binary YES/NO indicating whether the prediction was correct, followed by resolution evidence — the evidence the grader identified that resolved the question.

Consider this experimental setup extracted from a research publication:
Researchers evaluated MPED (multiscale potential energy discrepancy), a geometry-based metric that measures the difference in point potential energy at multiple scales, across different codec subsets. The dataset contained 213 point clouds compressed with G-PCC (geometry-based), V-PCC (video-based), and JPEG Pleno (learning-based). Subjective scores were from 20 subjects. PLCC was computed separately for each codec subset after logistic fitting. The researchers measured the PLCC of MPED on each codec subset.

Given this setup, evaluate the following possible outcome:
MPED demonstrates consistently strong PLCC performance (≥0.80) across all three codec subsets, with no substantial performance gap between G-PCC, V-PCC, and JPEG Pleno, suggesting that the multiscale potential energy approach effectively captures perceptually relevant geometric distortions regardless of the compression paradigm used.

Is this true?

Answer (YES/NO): NO